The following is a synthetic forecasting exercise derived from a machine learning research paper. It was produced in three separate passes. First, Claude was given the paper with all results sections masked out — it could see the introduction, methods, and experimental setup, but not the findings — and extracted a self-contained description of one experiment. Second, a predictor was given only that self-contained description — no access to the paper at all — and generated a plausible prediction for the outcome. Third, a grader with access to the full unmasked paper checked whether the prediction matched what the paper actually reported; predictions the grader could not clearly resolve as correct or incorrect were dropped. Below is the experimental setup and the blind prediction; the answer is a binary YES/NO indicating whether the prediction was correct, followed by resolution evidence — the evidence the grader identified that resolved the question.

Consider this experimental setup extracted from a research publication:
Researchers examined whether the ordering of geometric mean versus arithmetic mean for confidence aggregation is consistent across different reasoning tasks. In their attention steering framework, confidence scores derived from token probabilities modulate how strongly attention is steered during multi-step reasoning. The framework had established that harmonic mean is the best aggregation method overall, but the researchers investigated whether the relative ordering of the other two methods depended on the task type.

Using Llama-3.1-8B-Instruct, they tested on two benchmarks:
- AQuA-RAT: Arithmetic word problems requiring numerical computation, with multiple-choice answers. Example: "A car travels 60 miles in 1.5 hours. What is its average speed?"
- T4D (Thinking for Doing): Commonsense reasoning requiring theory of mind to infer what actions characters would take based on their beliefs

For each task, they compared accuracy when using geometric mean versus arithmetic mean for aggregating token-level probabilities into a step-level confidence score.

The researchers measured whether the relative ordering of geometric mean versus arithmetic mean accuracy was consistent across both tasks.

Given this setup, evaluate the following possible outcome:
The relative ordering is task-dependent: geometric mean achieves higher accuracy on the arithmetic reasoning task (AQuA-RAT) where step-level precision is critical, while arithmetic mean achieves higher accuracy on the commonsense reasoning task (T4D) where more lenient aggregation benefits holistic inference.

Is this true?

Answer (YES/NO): YES